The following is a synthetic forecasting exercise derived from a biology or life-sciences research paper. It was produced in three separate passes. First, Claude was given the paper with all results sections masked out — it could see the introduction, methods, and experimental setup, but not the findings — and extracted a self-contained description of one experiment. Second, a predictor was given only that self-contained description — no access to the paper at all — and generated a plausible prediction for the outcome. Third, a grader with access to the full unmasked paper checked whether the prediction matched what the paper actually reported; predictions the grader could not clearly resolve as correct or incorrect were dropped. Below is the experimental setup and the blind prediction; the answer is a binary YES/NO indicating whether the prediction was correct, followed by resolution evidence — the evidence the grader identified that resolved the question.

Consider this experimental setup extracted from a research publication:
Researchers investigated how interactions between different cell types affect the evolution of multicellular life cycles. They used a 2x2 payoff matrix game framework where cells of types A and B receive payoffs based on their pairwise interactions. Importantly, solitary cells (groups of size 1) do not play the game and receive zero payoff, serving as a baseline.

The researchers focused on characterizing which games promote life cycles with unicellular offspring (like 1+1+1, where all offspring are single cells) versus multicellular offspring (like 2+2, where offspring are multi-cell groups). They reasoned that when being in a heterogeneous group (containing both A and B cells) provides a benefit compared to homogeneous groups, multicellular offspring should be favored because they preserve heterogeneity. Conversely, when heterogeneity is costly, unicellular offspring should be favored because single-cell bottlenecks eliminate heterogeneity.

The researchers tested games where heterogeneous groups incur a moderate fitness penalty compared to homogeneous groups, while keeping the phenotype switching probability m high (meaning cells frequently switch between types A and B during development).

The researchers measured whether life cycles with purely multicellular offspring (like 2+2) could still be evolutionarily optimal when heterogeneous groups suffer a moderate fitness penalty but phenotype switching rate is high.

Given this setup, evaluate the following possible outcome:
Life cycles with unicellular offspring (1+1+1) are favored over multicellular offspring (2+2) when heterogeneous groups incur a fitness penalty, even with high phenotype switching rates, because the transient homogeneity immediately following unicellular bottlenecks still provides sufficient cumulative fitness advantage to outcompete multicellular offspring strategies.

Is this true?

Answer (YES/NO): NO